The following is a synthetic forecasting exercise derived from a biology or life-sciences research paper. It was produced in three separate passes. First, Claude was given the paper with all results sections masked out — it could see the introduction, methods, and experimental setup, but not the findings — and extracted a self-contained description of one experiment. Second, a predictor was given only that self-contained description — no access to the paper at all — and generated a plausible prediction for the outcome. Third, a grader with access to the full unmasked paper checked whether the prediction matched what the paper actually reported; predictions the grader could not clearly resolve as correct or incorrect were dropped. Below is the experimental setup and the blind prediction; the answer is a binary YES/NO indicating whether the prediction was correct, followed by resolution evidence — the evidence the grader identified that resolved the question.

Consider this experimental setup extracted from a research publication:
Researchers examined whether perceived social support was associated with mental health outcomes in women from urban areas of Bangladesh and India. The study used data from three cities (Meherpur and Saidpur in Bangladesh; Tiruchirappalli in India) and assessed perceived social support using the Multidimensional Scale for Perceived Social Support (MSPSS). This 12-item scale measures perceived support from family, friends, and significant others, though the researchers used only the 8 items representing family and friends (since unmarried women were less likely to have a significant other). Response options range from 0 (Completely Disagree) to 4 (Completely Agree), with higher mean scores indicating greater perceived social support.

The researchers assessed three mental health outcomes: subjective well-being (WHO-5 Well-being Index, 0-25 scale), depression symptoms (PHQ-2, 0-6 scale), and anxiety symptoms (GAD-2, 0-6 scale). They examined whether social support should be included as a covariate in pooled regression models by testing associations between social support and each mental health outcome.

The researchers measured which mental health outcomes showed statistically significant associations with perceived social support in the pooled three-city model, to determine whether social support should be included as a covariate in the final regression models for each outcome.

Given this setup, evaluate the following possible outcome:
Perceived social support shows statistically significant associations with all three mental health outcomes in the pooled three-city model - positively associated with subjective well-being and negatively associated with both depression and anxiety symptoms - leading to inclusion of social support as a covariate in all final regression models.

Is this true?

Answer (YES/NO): NO